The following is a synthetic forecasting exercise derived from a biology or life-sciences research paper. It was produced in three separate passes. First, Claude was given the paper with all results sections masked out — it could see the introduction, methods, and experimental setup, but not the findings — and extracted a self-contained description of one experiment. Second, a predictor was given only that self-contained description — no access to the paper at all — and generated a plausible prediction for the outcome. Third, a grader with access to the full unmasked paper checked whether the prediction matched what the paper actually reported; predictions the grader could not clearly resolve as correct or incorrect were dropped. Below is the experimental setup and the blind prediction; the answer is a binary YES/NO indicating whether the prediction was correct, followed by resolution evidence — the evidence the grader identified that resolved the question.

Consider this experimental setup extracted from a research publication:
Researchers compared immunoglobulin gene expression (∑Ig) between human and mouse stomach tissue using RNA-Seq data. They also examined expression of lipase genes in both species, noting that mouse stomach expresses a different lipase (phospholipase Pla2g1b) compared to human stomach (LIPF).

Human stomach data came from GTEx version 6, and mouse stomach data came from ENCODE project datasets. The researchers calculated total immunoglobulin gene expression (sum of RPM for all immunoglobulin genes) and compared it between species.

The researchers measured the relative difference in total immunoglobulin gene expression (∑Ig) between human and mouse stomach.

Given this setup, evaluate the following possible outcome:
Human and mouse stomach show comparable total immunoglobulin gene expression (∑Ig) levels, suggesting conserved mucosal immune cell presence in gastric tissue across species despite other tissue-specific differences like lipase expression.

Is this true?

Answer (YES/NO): NO